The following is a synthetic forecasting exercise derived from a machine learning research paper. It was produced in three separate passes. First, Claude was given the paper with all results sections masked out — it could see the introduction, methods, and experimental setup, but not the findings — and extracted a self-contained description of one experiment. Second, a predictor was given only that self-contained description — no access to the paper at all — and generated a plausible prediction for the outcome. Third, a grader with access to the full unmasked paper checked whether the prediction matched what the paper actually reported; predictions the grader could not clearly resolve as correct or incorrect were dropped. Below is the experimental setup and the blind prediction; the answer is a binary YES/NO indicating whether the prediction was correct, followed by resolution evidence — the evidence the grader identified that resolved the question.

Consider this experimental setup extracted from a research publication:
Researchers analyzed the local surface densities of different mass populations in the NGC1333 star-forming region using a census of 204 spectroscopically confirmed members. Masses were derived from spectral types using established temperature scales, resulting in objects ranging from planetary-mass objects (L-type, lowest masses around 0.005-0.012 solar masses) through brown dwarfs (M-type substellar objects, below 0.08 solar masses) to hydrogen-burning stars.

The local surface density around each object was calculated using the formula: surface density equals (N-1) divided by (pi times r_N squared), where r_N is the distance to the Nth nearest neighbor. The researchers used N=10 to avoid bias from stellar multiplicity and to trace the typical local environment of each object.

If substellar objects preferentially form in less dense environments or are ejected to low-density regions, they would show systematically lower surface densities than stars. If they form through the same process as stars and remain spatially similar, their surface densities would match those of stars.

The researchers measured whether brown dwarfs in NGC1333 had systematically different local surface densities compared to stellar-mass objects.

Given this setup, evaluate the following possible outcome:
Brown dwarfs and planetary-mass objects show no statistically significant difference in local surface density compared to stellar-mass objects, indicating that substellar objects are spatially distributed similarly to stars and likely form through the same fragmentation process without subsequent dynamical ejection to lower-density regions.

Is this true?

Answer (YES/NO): YES